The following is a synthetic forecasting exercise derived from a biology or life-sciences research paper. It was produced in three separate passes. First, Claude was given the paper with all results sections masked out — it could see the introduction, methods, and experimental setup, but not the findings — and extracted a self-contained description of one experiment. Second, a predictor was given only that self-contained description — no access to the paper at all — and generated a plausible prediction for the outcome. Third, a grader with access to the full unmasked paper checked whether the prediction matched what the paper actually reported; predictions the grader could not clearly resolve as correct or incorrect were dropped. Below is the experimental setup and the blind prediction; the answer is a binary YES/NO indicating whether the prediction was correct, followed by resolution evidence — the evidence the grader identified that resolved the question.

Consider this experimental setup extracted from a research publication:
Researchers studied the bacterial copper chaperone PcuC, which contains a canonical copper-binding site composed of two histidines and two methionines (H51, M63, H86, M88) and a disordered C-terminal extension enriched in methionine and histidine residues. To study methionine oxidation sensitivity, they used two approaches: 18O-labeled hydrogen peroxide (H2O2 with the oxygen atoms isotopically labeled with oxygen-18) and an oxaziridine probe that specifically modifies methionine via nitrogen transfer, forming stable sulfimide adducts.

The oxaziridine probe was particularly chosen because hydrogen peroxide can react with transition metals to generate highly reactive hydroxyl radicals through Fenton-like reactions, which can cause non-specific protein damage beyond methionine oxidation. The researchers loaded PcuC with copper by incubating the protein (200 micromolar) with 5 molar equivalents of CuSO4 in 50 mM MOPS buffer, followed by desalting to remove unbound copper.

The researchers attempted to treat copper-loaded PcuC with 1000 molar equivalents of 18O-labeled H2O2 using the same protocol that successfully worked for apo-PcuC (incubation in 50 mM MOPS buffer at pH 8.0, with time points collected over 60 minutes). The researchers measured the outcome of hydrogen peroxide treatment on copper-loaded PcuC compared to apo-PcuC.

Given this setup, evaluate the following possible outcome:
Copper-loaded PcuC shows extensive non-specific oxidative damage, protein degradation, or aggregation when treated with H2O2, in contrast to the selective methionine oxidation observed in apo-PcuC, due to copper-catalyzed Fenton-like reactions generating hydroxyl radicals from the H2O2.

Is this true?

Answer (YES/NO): YES